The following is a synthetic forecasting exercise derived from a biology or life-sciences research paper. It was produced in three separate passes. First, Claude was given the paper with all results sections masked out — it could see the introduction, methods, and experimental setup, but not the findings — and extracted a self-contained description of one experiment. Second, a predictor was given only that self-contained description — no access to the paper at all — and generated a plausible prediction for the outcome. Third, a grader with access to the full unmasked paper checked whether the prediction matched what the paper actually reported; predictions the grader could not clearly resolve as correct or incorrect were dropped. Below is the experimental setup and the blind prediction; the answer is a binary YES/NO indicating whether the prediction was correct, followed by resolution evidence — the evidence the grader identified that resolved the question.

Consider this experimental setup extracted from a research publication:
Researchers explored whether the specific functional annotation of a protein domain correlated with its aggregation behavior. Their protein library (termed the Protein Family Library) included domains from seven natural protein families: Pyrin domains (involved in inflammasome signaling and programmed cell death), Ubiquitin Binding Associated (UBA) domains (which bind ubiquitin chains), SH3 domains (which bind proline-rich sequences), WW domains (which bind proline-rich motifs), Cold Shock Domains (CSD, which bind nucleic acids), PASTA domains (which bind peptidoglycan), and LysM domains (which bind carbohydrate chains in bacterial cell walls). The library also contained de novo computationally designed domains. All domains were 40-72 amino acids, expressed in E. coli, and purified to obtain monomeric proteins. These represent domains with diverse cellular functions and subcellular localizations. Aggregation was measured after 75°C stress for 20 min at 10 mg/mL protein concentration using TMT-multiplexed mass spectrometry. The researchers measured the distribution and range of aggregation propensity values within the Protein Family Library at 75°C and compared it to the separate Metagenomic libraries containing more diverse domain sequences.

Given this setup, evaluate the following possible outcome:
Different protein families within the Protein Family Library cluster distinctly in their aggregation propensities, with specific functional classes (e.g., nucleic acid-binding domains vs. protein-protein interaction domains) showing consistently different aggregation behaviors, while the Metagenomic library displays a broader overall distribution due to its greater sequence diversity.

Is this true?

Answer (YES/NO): NO